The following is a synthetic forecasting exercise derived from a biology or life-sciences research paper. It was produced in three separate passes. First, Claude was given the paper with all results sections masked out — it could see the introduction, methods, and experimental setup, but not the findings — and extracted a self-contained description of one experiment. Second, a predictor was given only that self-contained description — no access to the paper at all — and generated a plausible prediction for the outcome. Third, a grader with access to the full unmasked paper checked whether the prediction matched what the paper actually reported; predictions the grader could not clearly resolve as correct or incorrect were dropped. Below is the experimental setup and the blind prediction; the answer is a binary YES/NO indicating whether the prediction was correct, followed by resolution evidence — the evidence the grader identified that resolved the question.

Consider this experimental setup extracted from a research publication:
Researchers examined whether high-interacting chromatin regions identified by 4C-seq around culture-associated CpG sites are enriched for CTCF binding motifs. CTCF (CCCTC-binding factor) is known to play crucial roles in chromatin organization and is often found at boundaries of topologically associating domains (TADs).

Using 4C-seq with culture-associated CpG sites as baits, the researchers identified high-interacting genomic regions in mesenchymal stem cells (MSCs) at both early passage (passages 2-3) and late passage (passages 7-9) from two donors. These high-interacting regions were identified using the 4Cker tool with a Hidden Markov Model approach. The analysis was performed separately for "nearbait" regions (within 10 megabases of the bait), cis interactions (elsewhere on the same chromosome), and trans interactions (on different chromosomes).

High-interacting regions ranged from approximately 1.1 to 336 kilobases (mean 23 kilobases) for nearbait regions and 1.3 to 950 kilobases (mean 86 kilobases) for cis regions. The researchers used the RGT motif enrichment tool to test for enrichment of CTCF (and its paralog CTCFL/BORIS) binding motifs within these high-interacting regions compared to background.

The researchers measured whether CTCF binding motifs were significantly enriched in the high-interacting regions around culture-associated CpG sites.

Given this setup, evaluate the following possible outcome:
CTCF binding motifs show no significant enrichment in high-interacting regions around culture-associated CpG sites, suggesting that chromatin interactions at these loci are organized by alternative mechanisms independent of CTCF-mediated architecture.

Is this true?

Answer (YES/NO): NO